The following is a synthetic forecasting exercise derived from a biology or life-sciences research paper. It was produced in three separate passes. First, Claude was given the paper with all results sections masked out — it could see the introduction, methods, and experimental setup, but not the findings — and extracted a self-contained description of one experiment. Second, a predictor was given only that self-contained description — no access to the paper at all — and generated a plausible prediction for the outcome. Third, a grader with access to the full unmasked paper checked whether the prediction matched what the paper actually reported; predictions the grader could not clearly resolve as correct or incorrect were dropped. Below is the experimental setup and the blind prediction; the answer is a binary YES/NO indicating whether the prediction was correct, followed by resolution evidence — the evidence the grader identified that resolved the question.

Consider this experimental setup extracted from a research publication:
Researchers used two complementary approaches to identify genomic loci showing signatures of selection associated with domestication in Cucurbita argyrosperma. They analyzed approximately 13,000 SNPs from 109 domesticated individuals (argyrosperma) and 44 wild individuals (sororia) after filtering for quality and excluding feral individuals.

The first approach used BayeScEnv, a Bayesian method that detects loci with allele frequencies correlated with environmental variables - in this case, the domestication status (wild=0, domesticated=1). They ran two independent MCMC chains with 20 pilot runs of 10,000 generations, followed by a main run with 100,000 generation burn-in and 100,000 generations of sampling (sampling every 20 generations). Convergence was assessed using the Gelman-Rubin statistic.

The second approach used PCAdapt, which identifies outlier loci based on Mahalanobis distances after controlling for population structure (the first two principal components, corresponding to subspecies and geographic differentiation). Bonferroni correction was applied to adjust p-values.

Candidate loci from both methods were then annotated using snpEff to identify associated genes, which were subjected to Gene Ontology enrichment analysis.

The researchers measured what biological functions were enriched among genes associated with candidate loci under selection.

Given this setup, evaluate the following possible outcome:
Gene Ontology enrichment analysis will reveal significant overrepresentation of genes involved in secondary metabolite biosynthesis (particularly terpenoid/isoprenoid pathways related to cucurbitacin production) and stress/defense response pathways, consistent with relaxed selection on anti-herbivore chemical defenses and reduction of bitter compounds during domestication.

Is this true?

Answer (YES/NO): NO